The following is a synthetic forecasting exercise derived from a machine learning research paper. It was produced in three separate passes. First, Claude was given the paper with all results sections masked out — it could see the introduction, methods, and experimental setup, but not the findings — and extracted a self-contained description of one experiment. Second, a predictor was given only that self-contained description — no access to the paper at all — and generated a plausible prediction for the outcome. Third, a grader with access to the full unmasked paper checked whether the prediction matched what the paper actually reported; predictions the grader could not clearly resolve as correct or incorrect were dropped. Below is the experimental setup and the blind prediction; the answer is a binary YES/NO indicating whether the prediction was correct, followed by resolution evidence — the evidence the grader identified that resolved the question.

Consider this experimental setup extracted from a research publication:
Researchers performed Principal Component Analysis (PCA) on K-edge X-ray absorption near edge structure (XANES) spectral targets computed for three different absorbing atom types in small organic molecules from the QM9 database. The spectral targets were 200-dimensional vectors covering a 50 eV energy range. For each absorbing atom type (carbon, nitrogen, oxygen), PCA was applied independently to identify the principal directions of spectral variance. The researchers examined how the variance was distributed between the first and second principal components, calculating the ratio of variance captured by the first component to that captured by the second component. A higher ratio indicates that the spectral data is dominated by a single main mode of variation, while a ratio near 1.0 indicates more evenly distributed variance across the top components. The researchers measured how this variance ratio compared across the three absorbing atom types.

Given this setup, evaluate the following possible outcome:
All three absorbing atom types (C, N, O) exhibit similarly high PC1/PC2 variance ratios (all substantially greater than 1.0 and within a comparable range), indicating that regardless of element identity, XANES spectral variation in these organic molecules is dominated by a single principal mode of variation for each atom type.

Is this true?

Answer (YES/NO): NO